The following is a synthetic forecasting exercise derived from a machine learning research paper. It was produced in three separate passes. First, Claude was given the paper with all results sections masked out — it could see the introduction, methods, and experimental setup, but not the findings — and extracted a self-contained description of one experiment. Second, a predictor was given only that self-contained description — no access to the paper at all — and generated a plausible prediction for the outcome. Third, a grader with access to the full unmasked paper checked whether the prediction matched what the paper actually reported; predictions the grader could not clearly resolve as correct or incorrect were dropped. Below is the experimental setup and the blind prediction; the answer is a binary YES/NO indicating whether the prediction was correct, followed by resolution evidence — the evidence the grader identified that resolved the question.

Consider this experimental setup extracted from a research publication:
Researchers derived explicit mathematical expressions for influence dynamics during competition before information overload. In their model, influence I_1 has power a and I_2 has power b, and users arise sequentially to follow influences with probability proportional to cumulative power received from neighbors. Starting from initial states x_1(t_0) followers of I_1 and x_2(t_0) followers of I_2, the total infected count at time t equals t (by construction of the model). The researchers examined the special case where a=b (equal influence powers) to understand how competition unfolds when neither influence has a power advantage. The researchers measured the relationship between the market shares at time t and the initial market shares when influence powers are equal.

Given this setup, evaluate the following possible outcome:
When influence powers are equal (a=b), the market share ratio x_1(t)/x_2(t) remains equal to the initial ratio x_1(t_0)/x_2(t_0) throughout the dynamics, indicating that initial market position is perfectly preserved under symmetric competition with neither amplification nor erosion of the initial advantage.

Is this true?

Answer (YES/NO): YES